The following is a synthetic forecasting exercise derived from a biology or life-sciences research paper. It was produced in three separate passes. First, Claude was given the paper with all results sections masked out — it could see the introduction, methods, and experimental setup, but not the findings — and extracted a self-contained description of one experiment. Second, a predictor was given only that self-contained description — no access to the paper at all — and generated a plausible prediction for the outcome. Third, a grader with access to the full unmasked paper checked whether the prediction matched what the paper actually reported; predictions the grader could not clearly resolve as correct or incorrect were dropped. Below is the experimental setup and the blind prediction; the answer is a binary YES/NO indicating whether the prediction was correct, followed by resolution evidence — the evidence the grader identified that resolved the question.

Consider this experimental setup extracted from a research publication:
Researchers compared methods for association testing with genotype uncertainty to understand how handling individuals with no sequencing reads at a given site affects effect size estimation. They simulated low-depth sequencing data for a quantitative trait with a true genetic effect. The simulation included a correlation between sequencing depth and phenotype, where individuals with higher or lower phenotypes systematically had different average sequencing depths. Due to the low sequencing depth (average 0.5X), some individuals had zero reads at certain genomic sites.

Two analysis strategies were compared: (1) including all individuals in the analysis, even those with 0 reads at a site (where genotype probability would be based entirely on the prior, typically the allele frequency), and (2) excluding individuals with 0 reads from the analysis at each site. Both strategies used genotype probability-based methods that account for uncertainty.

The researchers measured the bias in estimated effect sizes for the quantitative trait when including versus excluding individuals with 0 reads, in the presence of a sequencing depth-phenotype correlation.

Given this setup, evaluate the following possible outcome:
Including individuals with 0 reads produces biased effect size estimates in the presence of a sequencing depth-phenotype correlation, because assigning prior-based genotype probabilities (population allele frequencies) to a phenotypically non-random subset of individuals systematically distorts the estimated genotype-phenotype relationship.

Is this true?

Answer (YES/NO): NO